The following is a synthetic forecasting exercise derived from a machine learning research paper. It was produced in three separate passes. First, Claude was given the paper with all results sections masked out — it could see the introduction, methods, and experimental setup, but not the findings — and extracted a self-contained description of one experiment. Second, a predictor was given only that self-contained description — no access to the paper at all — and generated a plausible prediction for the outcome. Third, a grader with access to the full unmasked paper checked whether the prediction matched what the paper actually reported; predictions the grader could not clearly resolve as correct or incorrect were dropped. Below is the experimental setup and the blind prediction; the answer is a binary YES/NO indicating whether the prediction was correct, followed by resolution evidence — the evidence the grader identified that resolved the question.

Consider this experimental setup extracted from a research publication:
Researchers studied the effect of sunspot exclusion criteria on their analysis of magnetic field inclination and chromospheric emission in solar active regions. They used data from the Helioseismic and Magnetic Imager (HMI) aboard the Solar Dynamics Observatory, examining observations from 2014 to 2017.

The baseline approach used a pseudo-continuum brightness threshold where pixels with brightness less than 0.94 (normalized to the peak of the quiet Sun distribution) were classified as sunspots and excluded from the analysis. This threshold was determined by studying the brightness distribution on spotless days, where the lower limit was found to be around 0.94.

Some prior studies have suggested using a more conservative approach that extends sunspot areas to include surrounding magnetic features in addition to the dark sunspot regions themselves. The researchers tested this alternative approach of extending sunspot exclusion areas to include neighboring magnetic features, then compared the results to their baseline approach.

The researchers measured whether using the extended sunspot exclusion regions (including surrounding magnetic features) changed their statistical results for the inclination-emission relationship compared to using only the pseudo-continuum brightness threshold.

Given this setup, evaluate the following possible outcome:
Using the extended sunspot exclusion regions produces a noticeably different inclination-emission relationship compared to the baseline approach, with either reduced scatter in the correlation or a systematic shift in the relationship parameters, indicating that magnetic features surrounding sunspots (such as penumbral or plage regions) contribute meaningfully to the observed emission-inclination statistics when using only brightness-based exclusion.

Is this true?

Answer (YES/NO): NO